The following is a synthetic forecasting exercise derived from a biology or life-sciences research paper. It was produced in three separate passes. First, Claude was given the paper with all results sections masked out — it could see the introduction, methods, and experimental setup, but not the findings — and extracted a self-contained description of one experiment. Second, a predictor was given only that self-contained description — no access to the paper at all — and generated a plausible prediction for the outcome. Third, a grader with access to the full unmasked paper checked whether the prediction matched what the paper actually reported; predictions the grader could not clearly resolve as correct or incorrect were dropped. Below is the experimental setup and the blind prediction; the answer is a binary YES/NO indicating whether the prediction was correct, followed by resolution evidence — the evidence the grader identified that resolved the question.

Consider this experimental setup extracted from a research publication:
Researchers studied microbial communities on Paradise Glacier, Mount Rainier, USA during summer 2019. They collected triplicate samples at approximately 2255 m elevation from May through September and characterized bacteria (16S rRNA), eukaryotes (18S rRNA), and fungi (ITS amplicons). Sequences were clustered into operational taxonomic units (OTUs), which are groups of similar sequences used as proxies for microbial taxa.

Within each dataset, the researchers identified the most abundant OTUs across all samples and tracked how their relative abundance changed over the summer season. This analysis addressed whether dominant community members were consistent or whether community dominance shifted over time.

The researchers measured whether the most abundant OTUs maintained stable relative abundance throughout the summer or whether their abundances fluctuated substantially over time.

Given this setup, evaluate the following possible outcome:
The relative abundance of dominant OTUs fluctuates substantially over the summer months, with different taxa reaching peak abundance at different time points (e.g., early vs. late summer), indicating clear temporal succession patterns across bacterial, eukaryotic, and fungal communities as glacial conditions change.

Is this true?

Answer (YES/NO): NO